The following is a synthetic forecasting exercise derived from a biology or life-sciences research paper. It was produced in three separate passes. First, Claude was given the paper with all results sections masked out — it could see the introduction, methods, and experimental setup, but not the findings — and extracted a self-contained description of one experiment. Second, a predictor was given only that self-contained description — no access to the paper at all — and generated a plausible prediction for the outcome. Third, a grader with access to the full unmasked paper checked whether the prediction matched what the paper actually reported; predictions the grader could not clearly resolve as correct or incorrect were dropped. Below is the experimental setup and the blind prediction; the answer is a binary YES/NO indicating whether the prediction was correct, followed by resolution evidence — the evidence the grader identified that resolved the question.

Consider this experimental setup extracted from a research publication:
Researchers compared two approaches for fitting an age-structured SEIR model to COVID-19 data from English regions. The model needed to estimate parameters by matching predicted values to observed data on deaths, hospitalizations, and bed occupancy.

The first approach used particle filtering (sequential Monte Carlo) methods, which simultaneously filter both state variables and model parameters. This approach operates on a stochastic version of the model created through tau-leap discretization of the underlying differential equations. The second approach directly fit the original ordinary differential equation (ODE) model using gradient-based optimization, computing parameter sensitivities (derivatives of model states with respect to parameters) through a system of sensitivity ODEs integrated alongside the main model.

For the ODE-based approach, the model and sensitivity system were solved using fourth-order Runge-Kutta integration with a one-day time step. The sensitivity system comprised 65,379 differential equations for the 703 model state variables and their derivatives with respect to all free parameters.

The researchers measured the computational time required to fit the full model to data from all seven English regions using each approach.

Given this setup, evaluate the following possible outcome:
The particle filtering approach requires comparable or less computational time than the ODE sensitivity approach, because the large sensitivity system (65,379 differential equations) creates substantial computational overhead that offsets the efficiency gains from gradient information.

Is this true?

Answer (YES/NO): NO